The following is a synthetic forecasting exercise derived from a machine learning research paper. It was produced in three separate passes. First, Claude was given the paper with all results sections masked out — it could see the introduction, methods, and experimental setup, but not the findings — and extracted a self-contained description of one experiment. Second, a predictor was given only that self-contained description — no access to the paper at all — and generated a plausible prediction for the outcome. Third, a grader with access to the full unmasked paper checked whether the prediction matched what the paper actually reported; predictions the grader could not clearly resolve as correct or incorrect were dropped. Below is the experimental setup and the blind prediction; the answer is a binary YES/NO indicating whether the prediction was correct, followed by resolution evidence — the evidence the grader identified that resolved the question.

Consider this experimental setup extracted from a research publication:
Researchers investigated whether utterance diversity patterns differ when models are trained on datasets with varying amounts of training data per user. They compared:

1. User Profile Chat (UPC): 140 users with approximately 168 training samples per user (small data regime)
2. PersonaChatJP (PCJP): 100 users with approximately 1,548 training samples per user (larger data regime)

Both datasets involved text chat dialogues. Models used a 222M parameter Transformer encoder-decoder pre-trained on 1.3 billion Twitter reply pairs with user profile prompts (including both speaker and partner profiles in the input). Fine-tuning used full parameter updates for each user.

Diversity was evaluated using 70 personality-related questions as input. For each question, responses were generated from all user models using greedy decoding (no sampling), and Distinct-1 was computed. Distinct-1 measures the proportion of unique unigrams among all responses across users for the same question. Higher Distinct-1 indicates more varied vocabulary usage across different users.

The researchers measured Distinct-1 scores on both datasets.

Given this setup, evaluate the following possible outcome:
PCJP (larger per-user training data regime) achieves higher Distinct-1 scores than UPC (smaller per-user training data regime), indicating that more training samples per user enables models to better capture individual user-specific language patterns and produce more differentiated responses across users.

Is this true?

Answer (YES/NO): YES